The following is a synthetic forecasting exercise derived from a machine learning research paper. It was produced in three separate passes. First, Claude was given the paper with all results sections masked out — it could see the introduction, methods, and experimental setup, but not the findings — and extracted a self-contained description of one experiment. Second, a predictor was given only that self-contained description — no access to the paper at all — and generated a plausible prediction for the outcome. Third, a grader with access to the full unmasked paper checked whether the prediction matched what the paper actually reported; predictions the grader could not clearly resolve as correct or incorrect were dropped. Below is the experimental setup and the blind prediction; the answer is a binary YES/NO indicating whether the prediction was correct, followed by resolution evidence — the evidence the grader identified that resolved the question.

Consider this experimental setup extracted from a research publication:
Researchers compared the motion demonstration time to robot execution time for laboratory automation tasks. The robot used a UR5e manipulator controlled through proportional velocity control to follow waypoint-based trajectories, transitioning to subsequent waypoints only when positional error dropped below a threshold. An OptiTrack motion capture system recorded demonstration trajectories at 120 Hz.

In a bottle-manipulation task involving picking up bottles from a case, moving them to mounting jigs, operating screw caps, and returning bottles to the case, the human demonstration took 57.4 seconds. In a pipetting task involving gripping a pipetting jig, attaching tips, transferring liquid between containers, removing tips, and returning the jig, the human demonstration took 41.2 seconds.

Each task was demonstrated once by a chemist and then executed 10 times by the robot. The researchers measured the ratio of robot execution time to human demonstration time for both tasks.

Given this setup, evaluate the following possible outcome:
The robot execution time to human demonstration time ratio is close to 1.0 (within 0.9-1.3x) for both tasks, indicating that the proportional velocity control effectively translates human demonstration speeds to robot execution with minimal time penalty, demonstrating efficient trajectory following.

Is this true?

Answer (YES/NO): NO